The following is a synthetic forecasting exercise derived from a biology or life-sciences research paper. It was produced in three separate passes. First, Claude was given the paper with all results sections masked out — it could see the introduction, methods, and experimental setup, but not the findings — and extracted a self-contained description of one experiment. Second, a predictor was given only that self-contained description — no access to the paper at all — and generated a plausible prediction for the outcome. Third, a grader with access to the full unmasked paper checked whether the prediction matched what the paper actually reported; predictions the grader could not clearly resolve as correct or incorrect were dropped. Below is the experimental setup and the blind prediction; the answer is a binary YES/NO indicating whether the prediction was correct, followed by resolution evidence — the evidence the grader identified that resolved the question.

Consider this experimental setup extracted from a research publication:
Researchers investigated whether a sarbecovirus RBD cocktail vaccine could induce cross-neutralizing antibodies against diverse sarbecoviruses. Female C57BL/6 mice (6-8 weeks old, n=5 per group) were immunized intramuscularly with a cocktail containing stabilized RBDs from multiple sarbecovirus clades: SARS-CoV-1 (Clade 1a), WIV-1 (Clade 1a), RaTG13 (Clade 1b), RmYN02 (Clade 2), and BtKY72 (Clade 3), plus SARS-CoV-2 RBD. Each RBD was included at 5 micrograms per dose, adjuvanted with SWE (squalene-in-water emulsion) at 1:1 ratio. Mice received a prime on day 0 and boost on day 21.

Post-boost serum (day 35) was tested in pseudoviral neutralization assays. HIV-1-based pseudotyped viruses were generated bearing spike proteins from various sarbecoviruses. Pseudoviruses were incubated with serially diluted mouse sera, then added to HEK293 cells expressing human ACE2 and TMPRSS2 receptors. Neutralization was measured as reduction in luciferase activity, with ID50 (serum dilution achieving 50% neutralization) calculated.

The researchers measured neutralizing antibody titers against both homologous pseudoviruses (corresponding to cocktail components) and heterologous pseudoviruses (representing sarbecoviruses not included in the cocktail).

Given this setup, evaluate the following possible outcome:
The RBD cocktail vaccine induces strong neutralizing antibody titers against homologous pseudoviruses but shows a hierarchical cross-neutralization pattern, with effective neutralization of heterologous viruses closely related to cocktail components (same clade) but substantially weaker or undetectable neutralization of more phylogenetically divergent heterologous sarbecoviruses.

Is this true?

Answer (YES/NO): NO